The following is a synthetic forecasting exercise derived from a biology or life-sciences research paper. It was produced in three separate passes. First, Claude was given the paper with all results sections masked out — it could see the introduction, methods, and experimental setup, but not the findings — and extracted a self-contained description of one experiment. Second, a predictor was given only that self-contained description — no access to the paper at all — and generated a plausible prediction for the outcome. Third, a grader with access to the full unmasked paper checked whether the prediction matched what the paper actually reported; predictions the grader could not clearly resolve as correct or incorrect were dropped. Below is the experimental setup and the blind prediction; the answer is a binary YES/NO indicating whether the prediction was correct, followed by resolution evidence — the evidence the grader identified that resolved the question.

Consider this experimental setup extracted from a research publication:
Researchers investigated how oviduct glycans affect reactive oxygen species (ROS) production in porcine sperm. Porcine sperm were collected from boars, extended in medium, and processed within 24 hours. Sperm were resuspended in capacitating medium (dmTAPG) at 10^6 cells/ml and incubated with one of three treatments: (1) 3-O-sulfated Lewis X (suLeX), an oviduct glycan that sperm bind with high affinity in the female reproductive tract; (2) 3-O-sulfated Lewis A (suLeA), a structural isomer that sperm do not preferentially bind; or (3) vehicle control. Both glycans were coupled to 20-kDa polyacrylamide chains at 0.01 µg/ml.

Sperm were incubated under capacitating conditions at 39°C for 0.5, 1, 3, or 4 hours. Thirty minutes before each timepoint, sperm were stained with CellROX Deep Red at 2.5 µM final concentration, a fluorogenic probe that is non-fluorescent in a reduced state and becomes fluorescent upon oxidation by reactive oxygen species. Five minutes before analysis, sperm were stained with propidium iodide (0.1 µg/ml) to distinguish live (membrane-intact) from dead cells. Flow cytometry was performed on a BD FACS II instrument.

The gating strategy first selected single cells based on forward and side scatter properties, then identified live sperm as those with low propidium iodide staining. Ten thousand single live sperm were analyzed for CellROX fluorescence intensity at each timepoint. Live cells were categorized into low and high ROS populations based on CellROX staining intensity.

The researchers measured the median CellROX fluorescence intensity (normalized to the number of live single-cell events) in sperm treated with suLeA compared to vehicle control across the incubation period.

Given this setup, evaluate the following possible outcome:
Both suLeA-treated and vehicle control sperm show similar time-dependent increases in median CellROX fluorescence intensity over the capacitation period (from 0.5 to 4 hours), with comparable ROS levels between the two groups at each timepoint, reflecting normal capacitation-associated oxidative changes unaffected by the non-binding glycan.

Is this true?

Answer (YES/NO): YES